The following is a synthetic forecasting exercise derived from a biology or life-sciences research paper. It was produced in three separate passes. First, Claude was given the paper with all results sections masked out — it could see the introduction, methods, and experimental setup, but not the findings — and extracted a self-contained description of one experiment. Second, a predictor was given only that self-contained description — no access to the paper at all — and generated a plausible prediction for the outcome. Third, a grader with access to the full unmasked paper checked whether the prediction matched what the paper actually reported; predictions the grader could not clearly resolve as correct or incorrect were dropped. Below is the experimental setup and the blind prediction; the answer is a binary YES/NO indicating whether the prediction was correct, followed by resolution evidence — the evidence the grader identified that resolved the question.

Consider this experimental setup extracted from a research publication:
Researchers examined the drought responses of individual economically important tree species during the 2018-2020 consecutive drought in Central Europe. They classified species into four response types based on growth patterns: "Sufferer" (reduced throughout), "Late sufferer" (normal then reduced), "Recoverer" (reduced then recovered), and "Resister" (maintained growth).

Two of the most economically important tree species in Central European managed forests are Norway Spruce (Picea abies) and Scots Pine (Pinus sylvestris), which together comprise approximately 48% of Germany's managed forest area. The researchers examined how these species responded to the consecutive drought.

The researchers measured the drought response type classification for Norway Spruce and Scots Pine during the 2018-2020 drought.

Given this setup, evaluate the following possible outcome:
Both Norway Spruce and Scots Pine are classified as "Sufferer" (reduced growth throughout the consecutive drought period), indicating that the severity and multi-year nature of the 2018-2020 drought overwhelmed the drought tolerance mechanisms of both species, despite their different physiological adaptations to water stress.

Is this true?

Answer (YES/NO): NO